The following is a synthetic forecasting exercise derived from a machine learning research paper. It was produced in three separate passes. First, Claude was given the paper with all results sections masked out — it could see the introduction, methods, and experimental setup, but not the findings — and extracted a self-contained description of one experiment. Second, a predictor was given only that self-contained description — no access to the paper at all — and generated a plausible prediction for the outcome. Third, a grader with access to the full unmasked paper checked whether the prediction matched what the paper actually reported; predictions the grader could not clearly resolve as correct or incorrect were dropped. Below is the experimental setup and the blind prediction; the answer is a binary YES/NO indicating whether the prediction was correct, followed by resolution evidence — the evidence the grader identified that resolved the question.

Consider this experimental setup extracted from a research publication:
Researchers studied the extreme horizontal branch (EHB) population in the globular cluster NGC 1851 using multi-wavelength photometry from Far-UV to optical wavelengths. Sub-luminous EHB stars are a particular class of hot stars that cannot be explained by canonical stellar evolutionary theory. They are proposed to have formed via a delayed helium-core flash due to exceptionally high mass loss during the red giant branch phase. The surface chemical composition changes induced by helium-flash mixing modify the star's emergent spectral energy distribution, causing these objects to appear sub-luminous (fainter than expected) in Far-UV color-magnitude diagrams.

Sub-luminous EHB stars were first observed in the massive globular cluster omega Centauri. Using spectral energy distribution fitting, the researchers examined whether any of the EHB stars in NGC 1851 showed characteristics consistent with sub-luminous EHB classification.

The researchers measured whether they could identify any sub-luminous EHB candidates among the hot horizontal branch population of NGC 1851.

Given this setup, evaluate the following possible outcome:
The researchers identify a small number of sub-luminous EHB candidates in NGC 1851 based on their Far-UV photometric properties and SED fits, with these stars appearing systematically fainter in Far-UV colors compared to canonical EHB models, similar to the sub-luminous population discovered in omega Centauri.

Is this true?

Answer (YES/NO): NO